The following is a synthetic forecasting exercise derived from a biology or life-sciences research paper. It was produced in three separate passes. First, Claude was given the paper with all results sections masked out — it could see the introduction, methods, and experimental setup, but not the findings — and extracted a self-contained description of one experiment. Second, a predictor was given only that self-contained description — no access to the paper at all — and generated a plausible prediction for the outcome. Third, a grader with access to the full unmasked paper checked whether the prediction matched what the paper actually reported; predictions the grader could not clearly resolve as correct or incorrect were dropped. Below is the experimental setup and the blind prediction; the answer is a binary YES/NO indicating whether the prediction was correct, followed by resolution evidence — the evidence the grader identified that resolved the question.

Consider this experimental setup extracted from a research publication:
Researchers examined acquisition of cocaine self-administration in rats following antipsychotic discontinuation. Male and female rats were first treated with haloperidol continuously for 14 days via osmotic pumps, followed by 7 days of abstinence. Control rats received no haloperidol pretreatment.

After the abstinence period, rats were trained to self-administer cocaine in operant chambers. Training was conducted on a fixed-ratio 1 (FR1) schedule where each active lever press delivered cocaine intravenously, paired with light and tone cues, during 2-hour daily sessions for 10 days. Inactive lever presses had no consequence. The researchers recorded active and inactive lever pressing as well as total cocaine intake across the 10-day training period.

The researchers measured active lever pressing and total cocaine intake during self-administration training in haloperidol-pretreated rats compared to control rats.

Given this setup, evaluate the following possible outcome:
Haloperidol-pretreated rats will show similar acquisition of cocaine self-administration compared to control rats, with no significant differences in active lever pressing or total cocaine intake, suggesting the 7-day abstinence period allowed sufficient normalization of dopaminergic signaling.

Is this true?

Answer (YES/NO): YES